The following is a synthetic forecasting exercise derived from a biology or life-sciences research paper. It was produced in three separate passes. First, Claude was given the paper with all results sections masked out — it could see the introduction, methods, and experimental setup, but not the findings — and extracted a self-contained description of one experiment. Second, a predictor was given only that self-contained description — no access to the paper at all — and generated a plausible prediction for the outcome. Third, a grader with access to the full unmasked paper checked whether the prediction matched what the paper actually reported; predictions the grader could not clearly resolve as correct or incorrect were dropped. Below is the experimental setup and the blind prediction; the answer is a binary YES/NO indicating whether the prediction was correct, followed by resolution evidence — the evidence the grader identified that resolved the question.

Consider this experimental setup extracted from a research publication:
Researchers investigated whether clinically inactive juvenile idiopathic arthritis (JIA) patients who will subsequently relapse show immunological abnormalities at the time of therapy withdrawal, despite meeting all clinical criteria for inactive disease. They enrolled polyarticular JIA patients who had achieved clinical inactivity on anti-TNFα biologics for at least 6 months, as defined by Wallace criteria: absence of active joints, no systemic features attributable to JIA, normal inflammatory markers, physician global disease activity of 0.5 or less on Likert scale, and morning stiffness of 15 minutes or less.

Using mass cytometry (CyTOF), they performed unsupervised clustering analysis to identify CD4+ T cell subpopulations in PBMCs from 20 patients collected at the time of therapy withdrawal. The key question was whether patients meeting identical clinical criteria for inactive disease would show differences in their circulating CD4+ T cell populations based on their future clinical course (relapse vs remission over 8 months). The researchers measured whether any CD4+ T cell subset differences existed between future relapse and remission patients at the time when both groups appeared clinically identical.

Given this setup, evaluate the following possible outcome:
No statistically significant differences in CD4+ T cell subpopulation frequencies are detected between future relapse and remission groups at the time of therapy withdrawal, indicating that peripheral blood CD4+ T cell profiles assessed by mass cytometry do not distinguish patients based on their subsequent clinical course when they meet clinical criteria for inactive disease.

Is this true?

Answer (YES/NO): NO